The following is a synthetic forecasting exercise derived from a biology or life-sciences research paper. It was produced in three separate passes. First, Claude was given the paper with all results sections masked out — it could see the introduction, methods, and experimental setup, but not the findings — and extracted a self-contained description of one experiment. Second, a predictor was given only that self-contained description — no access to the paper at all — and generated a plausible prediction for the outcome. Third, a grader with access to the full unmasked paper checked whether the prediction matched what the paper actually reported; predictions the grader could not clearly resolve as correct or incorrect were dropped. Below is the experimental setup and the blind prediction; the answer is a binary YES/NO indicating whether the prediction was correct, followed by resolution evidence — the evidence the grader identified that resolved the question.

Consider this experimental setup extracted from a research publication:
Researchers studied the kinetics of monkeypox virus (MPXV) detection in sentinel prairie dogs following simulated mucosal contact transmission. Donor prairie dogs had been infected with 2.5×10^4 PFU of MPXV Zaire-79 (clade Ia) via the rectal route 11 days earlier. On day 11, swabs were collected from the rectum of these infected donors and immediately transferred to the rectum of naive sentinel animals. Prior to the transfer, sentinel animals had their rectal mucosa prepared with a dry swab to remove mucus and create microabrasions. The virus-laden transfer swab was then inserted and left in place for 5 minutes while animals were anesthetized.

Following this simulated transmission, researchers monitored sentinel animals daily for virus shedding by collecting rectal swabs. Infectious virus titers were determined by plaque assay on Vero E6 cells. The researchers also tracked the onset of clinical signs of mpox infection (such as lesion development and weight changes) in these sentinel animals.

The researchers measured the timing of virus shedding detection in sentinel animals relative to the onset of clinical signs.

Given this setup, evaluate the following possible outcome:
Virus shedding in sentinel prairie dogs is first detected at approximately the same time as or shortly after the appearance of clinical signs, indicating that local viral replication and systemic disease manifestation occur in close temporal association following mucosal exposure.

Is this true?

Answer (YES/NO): NO